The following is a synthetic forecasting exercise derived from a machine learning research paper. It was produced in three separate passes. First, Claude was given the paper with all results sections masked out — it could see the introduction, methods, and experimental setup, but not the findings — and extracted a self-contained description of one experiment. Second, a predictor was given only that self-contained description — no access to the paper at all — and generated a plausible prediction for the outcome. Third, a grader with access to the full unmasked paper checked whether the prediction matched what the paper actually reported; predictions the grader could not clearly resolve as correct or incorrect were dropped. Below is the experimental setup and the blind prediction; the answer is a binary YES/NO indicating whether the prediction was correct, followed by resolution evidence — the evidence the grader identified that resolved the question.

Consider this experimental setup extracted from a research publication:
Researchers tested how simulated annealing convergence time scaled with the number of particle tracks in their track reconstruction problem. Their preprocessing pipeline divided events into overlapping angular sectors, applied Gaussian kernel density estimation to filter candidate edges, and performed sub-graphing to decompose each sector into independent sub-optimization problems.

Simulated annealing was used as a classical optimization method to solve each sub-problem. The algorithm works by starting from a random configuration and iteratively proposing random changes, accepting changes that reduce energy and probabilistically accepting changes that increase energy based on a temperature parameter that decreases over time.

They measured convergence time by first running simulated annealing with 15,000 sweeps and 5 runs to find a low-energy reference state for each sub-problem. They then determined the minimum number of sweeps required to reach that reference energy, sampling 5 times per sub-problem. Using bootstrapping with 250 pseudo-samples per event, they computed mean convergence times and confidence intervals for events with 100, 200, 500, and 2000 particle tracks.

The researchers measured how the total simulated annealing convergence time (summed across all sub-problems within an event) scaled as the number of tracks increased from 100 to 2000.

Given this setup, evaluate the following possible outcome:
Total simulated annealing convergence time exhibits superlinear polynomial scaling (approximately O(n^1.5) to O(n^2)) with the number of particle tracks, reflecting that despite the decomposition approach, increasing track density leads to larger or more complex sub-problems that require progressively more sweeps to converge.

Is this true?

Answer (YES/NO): NO